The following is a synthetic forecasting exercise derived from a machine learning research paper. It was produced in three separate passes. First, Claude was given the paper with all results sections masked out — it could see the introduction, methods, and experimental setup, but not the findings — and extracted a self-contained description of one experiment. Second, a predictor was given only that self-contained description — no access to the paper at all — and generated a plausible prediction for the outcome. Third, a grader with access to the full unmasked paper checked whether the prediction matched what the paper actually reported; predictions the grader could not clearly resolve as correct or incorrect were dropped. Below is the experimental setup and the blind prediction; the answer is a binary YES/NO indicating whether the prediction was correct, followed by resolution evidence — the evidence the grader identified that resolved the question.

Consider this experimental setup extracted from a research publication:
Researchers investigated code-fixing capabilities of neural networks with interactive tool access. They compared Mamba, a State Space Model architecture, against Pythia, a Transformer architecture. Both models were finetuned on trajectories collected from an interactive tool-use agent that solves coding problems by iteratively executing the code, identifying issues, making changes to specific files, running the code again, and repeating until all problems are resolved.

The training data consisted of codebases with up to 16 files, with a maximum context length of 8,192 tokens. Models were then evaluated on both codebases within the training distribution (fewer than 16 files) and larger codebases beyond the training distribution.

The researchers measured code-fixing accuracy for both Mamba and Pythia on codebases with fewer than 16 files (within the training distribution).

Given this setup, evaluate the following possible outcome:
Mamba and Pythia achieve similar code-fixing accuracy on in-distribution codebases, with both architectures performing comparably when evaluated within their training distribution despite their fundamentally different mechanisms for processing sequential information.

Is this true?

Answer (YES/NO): NO